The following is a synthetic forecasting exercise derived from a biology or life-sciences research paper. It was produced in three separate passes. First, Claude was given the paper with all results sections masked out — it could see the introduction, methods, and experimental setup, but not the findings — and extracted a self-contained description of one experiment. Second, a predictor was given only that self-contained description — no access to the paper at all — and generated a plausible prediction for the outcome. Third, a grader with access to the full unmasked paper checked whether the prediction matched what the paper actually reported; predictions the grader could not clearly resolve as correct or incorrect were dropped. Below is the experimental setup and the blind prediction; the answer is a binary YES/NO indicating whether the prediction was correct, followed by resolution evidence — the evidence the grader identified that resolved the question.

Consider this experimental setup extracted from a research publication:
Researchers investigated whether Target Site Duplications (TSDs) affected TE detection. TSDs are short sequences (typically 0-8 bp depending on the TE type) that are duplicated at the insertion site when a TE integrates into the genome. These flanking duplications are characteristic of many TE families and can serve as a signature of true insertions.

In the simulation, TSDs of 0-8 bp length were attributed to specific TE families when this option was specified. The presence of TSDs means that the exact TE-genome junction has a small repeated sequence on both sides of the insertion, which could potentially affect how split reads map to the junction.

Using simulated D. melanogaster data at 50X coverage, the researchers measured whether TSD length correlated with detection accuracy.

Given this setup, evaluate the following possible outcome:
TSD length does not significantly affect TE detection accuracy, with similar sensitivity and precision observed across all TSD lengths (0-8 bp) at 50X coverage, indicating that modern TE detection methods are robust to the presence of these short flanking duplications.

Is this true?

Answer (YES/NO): NO